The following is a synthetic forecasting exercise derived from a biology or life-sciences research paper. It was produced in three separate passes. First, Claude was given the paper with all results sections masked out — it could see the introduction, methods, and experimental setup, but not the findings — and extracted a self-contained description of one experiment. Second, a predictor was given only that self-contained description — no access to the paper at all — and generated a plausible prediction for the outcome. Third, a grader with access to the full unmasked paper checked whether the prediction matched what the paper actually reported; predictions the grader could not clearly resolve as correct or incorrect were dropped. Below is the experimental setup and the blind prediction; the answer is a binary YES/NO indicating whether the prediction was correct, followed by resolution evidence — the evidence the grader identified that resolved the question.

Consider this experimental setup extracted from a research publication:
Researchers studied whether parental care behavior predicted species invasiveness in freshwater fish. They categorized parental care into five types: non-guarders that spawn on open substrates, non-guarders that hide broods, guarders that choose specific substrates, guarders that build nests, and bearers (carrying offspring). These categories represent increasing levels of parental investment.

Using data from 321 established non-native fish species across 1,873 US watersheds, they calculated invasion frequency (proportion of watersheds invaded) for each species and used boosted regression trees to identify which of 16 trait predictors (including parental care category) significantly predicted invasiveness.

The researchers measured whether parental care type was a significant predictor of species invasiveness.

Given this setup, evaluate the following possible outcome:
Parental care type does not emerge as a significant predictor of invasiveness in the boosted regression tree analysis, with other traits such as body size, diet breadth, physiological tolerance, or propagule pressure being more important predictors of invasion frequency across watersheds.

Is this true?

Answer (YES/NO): YES